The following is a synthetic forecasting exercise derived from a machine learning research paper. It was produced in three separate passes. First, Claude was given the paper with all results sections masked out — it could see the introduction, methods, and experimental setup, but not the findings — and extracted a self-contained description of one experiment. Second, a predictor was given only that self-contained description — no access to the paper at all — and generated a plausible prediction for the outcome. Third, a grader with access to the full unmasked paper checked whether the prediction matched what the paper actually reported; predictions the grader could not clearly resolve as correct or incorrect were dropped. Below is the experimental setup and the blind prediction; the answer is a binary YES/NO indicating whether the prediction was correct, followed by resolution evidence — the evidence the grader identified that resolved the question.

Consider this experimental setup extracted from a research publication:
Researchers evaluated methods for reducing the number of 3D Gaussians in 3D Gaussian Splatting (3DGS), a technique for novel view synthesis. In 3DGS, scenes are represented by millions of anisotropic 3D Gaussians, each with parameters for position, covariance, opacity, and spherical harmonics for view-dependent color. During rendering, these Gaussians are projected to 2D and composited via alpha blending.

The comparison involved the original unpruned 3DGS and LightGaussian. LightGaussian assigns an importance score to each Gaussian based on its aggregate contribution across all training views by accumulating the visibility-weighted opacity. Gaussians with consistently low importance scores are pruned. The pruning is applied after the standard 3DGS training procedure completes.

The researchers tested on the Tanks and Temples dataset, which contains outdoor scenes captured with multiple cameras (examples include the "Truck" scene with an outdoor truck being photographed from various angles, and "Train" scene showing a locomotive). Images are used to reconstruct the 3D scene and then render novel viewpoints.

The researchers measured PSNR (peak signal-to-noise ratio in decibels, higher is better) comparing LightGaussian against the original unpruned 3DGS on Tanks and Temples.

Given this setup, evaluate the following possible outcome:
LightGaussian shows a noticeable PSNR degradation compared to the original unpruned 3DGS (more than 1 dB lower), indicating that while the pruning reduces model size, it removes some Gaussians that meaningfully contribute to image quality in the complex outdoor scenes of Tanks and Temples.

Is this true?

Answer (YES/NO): NO